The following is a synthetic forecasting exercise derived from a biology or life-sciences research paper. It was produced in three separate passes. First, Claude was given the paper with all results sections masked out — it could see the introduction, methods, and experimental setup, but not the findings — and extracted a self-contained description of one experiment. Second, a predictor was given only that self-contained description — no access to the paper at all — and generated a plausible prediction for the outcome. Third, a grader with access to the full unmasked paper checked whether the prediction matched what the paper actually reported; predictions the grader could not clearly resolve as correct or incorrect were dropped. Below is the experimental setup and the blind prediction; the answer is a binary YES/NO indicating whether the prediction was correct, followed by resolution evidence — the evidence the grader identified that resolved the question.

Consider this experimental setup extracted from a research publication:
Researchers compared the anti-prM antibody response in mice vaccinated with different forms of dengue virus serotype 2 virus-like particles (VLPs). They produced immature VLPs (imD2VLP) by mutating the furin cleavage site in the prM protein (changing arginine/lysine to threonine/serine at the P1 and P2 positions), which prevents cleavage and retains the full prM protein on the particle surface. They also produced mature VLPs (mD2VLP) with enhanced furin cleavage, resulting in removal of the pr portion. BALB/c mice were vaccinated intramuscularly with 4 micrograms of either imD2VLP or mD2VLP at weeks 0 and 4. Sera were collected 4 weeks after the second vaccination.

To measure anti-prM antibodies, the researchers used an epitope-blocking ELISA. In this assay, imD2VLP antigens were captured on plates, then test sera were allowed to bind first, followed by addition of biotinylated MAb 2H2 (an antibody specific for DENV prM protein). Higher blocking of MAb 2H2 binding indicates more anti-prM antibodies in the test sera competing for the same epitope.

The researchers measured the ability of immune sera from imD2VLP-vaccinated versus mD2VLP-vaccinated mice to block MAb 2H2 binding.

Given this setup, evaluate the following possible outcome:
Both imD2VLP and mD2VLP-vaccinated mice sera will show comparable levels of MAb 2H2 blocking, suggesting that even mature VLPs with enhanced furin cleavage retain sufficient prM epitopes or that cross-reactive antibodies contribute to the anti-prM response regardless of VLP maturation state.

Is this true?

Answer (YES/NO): NO